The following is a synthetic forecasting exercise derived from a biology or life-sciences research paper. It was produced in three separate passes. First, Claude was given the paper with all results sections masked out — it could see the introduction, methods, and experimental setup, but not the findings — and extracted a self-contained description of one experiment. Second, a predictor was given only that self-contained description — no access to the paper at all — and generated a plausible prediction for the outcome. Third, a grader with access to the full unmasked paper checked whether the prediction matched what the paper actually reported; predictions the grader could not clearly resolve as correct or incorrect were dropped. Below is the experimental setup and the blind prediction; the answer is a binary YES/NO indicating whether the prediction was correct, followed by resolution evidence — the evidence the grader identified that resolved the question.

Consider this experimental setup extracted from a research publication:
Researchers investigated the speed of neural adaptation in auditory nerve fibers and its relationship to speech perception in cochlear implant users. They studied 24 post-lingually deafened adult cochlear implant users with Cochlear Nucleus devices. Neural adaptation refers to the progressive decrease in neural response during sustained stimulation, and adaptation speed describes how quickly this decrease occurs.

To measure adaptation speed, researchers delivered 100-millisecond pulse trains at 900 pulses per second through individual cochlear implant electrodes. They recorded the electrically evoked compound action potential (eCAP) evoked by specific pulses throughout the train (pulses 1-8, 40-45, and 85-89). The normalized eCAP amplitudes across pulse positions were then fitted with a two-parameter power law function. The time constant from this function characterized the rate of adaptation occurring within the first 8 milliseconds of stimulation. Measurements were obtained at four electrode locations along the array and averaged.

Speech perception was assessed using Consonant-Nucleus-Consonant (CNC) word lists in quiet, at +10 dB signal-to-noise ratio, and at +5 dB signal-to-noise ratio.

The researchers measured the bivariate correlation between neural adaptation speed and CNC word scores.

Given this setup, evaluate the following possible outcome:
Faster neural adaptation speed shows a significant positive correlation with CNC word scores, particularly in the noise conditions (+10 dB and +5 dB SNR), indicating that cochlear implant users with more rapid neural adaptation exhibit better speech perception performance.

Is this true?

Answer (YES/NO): NO